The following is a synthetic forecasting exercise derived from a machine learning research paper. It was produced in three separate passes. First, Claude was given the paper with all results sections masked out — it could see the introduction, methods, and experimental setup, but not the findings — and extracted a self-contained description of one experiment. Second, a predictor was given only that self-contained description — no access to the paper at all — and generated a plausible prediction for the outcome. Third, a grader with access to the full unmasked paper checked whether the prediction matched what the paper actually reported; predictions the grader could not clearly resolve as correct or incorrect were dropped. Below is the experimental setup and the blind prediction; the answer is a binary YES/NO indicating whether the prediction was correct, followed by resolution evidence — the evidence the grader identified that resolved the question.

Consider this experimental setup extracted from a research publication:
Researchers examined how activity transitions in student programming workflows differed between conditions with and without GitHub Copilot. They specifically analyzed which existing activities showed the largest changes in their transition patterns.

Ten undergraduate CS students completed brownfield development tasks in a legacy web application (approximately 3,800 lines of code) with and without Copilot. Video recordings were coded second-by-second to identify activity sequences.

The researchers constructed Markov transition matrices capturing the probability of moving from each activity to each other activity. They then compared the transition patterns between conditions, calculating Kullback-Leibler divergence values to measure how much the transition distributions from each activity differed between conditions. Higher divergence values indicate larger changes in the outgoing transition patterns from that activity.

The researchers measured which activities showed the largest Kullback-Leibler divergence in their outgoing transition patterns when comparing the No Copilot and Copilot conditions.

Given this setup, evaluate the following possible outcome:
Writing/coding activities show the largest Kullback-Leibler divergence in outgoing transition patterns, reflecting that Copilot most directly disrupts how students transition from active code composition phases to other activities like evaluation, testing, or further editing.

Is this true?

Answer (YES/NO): NO